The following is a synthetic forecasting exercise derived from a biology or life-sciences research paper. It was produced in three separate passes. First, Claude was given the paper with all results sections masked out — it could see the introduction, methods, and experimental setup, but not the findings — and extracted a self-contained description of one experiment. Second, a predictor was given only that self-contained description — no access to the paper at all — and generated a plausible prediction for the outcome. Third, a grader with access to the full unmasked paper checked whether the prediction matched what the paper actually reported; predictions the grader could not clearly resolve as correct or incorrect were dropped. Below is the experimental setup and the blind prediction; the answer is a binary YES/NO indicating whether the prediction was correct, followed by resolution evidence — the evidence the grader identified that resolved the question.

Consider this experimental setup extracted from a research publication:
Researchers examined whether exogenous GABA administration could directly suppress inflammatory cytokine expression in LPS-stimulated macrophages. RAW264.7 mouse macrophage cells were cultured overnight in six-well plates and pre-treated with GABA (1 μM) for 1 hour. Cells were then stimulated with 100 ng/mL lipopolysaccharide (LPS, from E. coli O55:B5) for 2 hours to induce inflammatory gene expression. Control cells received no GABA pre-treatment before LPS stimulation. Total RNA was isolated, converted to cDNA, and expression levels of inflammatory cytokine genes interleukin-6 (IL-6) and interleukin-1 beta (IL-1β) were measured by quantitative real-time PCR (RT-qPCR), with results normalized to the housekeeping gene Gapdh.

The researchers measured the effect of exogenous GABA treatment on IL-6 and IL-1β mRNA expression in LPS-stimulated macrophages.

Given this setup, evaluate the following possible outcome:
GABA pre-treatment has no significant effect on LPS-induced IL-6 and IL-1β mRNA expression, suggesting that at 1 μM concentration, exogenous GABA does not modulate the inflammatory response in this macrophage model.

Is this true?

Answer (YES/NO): NO